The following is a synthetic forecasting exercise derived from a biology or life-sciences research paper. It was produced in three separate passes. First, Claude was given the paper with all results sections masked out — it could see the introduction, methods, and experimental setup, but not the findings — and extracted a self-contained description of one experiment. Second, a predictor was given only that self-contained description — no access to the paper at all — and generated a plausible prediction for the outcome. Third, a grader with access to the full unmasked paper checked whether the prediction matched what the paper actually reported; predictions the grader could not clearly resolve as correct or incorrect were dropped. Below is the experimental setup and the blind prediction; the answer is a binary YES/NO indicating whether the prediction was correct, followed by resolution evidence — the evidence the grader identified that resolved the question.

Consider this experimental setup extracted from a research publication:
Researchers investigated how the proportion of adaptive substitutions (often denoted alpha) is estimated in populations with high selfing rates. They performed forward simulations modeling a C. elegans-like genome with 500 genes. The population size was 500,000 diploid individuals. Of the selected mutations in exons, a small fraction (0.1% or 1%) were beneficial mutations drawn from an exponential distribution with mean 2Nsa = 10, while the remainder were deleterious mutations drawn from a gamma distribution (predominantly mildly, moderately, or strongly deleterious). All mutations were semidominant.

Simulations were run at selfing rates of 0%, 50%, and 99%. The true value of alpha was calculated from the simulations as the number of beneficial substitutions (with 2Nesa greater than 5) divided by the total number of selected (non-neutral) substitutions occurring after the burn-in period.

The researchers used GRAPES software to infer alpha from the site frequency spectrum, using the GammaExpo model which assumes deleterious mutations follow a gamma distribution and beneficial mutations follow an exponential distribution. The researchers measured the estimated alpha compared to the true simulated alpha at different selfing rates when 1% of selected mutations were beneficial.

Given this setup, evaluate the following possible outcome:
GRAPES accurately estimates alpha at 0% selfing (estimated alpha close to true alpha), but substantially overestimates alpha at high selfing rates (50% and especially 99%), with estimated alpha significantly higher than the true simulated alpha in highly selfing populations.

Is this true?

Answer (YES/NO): NO